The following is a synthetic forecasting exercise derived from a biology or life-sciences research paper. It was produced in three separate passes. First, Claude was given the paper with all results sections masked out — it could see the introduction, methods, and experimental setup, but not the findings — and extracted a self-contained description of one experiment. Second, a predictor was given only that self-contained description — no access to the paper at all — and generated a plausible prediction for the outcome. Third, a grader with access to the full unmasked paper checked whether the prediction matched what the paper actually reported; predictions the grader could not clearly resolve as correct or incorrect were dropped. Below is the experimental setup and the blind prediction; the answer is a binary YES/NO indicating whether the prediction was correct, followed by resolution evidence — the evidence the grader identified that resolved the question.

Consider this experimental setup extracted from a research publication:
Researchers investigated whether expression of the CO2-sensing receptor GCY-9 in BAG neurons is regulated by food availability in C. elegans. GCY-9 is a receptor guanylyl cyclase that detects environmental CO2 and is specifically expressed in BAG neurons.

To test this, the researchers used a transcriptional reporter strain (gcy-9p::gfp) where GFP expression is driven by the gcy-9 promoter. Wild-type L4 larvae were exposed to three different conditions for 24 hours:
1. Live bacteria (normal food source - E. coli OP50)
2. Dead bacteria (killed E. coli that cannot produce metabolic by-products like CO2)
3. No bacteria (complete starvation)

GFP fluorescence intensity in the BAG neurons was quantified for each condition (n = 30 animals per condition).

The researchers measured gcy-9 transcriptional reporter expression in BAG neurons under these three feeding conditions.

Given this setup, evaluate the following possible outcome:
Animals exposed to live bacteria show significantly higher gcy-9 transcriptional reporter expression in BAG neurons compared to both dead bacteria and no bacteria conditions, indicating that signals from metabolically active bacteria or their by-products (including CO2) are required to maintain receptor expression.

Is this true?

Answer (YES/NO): YES